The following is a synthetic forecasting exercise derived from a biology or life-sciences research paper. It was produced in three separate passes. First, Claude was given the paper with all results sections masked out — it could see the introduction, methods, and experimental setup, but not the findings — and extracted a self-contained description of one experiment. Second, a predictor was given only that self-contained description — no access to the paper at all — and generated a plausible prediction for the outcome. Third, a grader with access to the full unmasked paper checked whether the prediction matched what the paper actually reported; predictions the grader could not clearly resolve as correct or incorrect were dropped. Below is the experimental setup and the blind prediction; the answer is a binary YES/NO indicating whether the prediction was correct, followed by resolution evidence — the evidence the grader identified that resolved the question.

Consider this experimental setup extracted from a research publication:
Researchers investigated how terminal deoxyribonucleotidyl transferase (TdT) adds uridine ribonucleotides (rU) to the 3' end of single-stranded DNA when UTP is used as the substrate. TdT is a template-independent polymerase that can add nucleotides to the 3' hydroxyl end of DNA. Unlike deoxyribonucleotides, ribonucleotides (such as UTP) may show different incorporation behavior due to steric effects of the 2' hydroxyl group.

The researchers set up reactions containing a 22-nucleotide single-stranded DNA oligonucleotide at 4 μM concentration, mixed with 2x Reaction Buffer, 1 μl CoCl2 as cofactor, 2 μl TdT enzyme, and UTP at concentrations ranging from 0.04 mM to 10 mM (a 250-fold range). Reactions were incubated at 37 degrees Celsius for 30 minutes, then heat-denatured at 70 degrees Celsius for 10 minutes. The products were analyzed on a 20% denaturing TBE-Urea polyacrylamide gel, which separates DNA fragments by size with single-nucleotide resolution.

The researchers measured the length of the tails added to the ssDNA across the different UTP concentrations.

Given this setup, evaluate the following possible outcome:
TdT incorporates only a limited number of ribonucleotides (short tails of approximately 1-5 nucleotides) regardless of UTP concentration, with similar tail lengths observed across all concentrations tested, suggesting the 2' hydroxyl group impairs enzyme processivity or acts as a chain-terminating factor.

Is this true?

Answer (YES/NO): YES